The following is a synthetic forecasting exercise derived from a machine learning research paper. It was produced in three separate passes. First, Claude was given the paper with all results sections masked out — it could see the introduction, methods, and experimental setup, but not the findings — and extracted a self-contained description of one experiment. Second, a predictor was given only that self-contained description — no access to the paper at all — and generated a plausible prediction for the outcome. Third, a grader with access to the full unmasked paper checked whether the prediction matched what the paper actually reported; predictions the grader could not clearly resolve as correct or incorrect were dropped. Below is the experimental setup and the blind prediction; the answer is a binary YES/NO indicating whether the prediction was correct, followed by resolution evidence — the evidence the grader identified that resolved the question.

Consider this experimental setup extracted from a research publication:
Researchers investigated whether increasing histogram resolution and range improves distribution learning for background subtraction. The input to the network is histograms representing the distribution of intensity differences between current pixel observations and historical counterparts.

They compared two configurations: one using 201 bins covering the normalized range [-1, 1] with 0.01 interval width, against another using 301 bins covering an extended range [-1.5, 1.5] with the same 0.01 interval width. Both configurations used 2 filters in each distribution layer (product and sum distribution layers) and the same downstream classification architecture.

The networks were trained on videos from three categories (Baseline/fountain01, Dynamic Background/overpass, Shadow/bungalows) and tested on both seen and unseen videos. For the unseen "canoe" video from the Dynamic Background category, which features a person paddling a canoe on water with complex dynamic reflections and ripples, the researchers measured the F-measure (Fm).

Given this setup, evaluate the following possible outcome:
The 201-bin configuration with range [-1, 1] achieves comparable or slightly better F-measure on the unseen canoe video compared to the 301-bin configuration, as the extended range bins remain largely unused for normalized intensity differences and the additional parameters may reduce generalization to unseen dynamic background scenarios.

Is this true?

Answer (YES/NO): YES